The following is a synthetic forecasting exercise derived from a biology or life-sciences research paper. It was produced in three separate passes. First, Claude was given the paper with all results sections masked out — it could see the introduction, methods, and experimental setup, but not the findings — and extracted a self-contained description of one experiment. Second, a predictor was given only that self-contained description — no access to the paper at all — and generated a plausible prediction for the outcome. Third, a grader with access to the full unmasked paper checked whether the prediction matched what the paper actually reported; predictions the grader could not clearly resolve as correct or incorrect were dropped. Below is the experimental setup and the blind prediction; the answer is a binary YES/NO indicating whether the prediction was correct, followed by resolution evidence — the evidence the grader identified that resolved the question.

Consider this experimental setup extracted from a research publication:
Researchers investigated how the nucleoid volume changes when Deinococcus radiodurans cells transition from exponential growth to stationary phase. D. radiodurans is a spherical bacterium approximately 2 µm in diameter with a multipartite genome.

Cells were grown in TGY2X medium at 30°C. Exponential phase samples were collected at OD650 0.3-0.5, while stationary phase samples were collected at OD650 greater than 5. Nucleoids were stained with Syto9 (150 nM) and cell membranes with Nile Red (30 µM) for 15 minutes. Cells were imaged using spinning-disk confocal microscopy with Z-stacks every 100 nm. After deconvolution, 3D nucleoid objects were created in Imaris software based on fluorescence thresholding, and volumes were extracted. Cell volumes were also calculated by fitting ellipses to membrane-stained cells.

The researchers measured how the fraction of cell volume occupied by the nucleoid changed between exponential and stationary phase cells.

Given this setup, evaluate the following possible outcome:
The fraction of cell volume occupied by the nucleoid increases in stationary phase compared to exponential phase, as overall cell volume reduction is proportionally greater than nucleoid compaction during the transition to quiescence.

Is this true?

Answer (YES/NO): NO